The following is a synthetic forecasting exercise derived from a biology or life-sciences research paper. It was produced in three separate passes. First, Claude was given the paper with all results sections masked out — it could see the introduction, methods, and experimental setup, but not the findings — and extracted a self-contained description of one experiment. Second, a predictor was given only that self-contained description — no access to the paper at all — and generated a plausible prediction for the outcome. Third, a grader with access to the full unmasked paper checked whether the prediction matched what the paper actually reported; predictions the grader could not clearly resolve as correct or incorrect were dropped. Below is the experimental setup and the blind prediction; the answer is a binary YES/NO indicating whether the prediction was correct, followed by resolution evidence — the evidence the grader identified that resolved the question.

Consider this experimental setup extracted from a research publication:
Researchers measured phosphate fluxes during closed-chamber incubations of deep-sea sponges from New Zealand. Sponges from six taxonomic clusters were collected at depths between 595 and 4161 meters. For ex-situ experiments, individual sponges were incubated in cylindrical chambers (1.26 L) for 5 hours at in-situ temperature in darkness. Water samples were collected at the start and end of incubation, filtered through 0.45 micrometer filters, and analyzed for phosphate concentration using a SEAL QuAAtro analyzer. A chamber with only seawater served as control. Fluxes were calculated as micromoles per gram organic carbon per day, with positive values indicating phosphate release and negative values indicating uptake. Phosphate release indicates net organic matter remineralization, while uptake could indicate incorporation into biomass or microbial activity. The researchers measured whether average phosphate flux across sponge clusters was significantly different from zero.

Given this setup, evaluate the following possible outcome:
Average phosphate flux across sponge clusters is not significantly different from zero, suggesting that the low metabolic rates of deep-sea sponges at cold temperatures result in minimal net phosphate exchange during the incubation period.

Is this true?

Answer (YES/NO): NO